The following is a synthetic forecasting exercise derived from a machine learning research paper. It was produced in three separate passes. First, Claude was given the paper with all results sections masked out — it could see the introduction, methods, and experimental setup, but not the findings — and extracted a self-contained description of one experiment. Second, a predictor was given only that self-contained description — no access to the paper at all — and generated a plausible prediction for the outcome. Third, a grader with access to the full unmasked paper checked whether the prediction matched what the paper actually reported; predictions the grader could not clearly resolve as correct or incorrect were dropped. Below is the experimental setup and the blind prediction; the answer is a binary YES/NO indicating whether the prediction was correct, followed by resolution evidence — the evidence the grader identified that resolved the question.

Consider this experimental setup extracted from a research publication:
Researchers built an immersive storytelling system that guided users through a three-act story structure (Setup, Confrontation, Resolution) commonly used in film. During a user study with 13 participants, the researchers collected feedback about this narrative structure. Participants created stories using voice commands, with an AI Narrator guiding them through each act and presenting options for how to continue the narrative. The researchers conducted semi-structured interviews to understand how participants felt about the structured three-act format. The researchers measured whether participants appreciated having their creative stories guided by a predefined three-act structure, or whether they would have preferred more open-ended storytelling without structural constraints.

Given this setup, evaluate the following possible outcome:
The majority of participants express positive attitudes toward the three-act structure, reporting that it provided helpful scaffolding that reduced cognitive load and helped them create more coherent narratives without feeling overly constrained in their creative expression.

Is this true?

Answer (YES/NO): YES